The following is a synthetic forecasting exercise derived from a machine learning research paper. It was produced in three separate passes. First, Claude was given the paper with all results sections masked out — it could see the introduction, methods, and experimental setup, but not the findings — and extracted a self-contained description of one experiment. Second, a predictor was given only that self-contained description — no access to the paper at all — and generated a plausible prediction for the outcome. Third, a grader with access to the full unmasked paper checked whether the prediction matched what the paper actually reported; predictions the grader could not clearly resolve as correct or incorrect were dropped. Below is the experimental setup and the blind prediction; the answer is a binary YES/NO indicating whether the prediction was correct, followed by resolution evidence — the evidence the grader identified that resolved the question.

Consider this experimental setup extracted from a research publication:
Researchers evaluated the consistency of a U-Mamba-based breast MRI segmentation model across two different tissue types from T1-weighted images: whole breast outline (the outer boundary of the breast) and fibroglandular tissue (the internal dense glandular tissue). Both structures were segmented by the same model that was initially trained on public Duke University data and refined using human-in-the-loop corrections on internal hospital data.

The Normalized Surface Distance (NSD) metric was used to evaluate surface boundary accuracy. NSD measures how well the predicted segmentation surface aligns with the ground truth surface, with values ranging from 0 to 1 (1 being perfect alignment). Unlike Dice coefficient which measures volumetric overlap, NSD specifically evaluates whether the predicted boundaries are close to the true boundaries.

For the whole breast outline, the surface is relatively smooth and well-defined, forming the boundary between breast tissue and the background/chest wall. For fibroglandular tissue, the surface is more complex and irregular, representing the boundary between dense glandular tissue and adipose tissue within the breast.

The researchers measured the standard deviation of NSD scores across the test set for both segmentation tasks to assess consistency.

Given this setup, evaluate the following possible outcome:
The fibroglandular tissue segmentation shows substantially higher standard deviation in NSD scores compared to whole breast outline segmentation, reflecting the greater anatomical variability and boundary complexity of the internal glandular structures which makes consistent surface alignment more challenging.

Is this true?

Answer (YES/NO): NO